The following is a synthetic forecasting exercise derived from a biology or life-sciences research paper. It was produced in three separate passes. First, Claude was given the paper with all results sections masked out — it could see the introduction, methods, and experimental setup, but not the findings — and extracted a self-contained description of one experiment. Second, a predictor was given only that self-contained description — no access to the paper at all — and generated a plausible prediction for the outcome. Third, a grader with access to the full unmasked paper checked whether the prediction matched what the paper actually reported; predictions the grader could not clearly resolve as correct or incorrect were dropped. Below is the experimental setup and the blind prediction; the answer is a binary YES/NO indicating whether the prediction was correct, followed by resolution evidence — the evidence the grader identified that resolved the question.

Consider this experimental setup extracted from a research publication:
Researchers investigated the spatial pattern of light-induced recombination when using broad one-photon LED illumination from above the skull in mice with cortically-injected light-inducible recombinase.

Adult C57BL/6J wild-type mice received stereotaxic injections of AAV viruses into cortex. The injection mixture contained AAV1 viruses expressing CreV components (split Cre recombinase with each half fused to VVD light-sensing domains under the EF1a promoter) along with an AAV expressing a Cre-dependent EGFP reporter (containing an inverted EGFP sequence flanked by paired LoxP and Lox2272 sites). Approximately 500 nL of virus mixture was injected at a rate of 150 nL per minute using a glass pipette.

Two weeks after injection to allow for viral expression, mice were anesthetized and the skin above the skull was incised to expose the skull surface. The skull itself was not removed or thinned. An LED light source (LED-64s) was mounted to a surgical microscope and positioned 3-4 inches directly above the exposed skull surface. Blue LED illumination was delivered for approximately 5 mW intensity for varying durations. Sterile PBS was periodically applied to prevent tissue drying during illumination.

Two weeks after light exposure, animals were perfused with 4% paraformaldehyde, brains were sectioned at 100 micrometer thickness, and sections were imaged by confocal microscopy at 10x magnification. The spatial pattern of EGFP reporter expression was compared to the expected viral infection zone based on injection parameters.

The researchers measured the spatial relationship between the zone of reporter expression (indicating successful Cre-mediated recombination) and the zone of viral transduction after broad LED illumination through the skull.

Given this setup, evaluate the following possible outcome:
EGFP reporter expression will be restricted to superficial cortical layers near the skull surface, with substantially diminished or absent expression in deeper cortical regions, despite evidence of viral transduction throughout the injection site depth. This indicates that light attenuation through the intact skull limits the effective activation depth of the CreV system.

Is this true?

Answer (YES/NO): NO